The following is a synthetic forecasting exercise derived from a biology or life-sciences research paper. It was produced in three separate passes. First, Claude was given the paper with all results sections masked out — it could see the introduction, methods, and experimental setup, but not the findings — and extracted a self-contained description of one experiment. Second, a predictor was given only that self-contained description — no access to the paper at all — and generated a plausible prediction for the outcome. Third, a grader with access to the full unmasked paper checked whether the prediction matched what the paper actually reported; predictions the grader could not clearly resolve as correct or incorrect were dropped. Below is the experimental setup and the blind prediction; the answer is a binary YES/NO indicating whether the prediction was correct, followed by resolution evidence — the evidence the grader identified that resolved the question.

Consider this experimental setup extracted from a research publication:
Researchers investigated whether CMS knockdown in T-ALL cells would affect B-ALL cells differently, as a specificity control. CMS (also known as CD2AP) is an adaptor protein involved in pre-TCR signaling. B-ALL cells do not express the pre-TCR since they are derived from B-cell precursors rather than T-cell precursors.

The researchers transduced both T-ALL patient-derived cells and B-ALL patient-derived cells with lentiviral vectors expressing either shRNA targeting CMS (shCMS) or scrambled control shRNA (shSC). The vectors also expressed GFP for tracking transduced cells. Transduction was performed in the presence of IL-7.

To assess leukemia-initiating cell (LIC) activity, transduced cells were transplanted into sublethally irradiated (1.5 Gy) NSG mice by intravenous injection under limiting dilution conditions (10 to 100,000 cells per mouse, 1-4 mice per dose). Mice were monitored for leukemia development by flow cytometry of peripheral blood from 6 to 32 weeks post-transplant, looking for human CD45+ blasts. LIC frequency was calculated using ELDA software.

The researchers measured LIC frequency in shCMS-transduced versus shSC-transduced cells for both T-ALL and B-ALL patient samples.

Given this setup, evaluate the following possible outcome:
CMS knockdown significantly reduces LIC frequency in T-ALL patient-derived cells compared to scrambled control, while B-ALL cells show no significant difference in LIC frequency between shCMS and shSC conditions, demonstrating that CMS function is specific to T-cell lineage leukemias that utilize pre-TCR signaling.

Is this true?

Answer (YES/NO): YES